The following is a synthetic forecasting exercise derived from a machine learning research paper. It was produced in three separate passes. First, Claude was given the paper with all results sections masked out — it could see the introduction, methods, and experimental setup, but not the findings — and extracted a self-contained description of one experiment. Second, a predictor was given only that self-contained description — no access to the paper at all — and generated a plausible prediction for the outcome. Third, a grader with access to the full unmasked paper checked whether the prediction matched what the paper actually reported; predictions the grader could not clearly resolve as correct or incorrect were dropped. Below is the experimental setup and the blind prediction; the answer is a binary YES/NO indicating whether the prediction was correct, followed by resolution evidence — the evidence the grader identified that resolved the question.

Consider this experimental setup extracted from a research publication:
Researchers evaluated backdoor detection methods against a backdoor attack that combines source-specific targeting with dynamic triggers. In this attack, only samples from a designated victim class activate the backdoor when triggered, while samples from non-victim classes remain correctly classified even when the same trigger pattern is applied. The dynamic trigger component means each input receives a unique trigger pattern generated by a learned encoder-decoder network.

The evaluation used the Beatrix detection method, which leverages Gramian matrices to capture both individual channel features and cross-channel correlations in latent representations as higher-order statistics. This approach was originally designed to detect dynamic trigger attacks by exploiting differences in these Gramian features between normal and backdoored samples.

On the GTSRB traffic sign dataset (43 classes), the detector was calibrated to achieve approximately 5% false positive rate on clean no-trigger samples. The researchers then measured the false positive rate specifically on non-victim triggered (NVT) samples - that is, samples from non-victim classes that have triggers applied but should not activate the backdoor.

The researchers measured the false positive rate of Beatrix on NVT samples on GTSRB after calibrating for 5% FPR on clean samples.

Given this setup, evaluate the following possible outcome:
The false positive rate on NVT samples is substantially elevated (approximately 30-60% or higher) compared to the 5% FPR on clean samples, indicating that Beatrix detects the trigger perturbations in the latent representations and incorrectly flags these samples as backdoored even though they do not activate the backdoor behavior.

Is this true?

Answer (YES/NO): YES